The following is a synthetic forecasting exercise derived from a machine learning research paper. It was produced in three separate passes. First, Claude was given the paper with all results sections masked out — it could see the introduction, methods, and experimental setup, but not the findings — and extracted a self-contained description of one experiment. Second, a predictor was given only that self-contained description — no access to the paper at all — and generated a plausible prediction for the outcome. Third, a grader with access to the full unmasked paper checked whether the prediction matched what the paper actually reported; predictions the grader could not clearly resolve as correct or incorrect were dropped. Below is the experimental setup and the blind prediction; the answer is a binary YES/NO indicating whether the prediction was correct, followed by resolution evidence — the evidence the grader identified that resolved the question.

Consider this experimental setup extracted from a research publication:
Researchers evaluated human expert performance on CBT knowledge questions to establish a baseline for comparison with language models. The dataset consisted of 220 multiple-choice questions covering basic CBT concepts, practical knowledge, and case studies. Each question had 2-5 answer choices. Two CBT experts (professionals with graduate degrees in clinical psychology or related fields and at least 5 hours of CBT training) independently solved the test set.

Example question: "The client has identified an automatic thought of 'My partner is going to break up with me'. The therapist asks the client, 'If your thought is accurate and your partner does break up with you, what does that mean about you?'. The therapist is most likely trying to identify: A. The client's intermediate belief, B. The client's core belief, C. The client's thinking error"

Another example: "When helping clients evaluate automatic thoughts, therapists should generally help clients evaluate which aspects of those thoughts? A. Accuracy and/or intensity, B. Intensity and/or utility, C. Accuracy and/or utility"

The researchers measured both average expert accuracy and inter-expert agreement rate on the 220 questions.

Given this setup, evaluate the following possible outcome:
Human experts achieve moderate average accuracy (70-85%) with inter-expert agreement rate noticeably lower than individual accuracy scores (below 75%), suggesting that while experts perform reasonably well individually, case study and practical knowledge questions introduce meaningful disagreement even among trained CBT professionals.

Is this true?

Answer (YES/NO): NO